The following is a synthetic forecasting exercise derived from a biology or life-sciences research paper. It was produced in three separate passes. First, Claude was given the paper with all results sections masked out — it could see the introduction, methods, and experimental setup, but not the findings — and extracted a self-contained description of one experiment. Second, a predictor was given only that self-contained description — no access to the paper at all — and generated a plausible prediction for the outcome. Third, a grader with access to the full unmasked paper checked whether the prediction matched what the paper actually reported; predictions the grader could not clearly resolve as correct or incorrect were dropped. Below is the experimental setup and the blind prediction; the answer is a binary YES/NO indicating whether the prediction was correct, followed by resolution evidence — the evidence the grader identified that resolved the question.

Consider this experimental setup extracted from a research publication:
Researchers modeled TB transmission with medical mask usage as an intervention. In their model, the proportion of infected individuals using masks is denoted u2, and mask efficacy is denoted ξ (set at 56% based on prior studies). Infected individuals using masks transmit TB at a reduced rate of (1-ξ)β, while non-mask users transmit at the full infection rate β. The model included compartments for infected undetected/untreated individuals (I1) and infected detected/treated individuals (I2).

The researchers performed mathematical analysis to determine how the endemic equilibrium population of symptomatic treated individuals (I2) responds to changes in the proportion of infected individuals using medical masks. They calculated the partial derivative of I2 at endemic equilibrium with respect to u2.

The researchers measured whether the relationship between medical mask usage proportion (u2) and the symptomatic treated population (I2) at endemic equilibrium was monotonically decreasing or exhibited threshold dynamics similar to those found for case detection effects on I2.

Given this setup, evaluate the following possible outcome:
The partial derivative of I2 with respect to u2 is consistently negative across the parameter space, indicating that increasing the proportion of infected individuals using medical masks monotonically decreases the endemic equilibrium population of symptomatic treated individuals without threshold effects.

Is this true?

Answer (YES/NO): YES